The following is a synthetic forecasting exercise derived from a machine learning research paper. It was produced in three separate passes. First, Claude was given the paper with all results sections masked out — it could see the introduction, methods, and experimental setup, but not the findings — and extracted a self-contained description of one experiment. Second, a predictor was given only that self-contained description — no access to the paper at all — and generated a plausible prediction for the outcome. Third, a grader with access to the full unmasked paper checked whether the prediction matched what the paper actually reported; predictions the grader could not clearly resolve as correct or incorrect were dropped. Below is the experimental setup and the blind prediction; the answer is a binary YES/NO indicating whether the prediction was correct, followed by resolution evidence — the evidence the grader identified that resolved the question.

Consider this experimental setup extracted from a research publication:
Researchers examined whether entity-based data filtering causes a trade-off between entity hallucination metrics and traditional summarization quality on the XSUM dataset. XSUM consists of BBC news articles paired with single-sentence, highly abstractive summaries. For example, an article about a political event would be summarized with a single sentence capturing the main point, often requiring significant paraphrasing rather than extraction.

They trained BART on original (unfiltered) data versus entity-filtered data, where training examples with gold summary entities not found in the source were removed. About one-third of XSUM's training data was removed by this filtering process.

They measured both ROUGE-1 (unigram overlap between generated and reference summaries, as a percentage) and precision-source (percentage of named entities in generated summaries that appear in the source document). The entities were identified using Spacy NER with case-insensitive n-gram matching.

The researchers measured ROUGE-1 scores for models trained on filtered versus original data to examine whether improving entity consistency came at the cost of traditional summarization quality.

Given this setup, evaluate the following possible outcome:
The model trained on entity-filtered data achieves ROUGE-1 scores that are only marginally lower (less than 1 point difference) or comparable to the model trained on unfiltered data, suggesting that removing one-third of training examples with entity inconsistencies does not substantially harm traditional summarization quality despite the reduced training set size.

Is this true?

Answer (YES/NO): YES